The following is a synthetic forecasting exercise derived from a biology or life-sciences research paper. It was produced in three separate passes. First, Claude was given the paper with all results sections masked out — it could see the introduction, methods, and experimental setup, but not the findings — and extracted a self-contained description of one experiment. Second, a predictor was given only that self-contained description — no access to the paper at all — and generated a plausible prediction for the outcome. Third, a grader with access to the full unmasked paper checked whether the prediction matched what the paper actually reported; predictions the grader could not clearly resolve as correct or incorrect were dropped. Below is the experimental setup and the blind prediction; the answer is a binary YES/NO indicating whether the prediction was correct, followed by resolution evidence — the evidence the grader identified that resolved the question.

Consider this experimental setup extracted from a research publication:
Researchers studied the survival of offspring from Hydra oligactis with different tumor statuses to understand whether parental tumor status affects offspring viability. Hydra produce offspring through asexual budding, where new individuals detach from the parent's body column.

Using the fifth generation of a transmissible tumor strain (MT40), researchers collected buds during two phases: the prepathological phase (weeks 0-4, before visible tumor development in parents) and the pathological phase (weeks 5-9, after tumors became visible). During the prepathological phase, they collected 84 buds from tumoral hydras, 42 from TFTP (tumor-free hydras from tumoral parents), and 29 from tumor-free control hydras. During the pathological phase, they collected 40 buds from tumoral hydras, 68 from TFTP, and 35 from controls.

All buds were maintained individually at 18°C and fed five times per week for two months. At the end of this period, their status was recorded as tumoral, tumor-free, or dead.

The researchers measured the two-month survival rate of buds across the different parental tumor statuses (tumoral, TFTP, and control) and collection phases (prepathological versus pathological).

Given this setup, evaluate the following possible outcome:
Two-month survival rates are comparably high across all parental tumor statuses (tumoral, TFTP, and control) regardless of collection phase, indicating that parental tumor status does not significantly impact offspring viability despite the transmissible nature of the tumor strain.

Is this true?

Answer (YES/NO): NO